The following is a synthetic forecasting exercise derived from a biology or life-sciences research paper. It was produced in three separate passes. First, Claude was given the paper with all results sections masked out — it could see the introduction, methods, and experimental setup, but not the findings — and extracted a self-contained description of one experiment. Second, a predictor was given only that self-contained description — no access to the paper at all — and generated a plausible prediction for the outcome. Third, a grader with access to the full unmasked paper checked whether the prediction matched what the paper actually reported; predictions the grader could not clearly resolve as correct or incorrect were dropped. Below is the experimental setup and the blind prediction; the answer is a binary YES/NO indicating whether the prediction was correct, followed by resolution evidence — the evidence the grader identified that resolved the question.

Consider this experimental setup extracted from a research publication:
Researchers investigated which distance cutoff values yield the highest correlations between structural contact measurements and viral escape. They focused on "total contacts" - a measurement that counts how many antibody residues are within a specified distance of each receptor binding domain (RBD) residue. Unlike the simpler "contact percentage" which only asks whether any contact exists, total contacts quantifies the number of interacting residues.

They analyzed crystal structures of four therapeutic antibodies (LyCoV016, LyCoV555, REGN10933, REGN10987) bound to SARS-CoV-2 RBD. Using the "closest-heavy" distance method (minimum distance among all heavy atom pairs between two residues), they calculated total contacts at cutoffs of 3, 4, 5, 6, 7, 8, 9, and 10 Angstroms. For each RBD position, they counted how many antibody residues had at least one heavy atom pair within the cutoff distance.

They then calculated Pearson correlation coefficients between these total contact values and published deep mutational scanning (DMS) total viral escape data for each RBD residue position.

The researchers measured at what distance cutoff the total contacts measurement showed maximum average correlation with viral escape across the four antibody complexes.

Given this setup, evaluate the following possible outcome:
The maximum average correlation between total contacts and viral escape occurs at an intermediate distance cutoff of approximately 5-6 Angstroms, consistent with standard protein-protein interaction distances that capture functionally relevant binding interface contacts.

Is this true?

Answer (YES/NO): NO